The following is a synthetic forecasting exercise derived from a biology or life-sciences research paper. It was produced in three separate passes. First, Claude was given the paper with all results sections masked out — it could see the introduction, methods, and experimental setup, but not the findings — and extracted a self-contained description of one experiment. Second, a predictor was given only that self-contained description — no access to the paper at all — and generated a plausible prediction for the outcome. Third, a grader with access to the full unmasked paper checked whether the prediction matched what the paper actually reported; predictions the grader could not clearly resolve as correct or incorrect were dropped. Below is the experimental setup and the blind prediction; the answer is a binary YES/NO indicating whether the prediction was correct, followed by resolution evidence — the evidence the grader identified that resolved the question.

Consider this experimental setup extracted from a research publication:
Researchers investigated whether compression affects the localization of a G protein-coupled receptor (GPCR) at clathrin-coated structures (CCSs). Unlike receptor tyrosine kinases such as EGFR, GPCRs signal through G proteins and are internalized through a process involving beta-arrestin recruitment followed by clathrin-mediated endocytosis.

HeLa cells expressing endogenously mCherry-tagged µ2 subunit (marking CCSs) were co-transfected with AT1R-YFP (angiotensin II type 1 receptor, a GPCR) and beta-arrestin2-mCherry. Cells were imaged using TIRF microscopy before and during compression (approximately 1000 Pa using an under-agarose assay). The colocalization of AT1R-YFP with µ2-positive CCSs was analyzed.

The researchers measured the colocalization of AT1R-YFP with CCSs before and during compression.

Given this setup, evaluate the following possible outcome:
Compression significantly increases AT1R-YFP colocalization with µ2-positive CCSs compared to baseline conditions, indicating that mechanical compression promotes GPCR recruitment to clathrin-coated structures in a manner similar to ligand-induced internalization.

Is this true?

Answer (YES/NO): NO